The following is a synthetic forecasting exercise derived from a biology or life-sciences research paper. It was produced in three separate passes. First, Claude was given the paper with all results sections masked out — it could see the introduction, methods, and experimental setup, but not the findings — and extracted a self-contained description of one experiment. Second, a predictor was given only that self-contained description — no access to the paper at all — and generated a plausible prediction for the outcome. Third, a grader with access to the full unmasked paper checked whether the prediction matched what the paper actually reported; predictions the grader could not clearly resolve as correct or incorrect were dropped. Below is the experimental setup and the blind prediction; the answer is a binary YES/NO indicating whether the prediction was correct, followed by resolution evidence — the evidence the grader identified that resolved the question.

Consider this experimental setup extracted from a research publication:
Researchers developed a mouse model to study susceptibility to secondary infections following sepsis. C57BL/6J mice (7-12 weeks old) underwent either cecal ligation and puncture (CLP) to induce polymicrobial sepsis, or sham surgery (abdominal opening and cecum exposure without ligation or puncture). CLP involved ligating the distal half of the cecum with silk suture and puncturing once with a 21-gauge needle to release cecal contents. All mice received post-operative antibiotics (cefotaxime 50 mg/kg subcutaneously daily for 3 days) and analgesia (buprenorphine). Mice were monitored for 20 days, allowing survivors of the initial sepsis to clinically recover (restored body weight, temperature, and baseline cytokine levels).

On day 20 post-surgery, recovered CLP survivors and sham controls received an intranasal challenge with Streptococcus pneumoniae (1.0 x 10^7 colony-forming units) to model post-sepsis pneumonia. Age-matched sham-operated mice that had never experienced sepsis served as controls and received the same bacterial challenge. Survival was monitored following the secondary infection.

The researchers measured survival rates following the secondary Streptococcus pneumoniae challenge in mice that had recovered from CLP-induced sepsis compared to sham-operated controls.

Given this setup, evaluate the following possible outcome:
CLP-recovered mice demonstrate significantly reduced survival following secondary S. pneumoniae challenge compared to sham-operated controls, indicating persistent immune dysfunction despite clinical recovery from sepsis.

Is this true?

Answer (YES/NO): YES